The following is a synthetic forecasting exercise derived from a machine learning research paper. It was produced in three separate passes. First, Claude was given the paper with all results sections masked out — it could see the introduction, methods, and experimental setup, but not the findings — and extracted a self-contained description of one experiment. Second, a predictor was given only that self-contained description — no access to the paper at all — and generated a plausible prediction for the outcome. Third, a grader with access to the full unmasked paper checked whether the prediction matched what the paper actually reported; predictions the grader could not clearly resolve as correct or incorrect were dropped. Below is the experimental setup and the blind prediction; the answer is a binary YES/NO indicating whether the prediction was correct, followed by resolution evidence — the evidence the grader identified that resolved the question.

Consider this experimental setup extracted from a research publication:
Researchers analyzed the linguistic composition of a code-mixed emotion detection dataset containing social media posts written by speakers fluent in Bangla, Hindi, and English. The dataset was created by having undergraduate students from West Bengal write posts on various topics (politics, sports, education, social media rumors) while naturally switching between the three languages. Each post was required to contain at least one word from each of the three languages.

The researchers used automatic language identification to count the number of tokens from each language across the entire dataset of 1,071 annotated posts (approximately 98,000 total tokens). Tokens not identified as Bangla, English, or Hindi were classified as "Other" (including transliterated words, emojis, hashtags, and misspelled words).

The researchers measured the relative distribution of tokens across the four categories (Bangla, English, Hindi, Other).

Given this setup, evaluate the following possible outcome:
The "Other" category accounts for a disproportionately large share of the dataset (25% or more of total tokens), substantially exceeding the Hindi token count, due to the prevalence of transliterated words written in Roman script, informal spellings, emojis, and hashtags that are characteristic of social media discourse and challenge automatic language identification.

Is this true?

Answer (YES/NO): YES